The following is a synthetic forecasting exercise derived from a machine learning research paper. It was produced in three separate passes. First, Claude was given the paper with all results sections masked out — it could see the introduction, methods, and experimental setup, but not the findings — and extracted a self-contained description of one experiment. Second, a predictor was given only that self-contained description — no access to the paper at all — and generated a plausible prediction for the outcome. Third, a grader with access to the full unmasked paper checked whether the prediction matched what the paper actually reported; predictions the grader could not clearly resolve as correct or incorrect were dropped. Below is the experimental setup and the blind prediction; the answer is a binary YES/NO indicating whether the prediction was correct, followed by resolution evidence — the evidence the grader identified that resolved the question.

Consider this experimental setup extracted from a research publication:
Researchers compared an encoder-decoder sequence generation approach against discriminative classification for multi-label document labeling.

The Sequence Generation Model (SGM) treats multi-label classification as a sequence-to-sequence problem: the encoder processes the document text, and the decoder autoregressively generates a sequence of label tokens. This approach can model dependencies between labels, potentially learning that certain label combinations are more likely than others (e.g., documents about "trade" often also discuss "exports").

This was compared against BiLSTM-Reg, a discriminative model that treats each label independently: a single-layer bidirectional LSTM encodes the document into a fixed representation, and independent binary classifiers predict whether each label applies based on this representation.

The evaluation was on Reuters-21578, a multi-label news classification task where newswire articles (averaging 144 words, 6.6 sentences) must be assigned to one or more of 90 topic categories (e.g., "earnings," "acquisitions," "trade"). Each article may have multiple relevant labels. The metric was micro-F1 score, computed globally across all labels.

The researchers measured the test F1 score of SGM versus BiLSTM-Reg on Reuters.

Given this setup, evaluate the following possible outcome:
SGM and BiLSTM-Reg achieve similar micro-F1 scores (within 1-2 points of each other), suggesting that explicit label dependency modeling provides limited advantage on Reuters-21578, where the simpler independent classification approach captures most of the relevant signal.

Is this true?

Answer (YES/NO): NO